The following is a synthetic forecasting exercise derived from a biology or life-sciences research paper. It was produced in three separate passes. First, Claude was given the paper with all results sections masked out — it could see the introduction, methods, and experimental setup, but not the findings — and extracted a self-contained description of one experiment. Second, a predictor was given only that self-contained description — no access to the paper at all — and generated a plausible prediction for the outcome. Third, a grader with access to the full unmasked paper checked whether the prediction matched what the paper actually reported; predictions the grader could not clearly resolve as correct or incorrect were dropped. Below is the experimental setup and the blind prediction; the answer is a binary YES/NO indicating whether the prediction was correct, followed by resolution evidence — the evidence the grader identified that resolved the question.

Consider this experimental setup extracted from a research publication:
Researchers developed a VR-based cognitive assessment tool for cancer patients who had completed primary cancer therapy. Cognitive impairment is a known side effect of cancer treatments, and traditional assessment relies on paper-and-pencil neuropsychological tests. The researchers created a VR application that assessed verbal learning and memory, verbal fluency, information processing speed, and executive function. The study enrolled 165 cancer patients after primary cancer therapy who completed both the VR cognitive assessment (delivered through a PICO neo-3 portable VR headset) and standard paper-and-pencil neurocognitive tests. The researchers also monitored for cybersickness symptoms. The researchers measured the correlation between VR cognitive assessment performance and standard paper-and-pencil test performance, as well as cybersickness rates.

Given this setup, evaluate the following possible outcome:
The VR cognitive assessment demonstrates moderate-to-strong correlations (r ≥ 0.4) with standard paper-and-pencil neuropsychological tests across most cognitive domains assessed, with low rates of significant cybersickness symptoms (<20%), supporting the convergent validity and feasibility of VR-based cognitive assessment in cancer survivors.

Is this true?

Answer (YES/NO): YES